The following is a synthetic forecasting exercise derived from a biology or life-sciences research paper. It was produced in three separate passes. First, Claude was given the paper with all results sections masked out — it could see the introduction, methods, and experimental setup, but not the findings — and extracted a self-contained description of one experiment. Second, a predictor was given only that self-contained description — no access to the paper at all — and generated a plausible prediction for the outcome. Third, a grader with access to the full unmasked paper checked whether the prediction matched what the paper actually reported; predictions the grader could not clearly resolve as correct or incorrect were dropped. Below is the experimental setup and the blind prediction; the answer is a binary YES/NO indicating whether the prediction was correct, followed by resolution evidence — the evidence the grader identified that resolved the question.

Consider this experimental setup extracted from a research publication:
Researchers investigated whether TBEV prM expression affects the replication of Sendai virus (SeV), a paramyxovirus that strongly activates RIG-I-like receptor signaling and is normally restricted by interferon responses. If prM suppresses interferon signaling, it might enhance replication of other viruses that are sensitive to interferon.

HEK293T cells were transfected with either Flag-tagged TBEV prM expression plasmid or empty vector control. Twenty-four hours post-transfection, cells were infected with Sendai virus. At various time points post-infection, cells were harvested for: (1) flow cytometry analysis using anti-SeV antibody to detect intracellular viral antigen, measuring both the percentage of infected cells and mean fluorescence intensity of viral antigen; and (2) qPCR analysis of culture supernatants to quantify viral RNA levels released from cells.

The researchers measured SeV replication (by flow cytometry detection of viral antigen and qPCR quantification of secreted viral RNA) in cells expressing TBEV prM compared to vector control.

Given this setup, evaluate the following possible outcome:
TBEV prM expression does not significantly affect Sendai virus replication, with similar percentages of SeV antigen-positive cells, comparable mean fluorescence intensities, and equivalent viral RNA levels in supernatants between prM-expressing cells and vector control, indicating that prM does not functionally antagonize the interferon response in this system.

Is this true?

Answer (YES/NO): NO